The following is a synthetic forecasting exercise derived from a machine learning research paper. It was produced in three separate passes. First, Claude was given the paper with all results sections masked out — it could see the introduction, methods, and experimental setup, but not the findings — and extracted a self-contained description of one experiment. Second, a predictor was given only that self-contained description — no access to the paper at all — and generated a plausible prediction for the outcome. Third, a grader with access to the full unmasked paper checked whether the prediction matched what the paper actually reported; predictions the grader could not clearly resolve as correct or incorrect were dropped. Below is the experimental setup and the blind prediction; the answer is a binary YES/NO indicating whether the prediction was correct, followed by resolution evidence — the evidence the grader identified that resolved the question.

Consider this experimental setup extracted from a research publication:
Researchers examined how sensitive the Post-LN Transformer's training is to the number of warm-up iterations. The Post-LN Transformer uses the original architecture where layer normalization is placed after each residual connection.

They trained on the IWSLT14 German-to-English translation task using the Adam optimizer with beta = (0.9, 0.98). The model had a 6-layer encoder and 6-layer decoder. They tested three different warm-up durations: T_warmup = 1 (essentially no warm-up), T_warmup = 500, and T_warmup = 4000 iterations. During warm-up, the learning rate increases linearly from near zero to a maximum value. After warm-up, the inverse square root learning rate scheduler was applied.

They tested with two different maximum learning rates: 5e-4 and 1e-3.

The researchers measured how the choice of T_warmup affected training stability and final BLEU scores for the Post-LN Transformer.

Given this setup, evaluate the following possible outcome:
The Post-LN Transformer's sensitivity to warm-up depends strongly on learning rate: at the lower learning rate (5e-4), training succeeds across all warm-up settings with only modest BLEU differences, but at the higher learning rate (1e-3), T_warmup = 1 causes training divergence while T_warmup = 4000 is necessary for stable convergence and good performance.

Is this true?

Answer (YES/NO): NO